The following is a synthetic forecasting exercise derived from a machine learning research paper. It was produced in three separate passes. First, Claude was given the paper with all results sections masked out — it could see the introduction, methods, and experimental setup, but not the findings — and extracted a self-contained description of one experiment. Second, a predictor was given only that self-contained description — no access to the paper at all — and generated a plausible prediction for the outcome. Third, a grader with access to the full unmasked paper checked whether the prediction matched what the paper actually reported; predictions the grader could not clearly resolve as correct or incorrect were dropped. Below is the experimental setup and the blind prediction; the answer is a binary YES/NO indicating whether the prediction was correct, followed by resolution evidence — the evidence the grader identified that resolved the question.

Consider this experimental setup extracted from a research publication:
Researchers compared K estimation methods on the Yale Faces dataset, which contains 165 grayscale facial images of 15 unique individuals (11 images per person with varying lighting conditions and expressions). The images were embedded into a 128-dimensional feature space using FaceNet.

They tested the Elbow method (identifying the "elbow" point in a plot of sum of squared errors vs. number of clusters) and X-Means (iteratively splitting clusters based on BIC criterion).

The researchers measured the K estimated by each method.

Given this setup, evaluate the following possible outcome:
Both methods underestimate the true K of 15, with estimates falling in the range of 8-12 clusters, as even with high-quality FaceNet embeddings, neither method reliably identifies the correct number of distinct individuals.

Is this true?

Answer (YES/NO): NO